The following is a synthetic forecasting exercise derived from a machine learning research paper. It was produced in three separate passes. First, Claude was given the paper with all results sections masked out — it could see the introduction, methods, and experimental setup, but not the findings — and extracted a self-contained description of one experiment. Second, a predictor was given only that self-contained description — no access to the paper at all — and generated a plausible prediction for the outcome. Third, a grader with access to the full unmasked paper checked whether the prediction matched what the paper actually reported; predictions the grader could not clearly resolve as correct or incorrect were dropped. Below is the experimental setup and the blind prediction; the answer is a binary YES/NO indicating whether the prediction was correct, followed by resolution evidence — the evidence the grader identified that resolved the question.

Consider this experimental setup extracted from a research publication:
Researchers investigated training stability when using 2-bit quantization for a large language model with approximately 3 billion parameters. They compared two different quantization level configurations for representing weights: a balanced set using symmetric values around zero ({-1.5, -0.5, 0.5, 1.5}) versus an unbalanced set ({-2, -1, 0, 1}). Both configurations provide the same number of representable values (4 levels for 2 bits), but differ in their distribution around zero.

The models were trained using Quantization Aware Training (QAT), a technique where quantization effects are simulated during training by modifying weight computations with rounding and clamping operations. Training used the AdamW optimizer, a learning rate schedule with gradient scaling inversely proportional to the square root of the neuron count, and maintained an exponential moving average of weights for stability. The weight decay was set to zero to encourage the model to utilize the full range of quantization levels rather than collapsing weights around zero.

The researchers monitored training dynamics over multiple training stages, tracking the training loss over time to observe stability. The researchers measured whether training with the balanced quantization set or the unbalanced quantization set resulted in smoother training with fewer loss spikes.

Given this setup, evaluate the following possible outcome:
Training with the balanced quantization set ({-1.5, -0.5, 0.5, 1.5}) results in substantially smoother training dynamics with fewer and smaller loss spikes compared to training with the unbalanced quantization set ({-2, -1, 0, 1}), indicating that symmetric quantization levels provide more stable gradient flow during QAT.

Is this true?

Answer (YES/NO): YES